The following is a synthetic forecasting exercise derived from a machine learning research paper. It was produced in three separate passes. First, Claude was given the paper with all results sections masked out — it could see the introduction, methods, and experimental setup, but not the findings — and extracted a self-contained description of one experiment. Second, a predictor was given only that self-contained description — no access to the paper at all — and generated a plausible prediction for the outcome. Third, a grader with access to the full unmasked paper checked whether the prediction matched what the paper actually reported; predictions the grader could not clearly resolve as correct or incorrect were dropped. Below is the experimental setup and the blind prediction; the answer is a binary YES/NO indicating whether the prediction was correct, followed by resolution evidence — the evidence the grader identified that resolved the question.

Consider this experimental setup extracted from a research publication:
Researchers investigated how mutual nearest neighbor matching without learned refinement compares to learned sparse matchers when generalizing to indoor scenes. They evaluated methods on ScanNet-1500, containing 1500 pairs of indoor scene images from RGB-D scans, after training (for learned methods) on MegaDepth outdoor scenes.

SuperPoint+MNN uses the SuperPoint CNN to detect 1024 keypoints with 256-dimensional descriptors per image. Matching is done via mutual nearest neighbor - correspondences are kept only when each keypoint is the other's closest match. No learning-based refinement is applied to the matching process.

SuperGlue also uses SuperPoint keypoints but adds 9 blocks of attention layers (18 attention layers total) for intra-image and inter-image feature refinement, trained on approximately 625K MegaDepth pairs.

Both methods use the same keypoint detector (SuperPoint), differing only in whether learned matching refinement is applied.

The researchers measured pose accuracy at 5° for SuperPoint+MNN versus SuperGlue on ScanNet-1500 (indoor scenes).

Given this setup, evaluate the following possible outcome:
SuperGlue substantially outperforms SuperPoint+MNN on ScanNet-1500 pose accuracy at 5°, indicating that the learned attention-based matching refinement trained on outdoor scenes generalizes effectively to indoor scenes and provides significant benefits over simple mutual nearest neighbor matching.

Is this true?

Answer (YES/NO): YES